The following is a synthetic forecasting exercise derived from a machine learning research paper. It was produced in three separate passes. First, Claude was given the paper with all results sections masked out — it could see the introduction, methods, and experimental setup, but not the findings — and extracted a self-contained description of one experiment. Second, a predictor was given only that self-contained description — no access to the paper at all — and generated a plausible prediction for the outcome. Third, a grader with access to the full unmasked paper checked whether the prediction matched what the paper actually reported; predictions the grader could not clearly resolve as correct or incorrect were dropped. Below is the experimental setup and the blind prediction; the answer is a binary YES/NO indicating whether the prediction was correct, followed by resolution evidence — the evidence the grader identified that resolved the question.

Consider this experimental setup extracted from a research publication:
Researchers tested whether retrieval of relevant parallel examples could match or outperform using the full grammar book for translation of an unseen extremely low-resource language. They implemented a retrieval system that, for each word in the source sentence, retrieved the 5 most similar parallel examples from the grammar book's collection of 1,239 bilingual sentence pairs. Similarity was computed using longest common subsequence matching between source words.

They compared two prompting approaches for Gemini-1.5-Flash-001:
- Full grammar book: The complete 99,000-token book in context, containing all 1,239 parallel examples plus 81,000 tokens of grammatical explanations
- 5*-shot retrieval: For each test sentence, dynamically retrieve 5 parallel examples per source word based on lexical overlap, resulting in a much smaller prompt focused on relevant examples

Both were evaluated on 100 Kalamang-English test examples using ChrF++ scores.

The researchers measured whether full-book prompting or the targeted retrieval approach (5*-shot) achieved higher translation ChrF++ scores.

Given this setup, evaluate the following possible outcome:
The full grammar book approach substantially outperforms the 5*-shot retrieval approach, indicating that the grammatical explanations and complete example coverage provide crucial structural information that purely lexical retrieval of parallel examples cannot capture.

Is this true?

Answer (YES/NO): NO